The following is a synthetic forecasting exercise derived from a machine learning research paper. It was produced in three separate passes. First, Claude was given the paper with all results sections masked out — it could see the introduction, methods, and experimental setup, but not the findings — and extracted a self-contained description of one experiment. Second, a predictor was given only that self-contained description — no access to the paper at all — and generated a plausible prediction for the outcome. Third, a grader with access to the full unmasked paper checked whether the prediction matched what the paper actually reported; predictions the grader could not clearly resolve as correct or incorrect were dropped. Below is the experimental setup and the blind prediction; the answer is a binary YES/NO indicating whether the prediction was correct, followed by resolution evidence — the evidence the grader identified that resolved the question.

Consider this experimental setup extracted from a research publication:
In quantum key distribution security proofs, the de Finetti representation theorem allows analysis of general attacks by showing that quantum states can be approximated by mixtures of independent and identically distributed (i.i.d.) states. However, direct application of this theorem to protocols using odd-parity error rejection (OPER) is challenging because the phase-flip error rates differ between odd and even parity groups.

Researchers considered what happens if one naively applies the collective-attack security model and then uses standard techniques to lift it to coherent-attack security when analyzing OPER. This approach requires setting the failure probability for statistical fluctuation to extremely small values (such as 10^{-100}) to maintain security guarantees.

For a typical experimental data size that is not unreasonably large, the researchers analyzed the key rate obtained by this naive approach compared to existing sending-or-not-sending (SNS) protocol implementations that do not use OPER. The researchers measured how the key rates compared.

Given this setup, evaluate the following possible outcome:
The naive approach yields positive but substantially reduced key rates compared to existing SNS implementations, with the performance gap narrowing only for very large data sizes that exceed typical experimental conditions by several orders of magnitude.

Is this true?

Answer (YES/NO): NO